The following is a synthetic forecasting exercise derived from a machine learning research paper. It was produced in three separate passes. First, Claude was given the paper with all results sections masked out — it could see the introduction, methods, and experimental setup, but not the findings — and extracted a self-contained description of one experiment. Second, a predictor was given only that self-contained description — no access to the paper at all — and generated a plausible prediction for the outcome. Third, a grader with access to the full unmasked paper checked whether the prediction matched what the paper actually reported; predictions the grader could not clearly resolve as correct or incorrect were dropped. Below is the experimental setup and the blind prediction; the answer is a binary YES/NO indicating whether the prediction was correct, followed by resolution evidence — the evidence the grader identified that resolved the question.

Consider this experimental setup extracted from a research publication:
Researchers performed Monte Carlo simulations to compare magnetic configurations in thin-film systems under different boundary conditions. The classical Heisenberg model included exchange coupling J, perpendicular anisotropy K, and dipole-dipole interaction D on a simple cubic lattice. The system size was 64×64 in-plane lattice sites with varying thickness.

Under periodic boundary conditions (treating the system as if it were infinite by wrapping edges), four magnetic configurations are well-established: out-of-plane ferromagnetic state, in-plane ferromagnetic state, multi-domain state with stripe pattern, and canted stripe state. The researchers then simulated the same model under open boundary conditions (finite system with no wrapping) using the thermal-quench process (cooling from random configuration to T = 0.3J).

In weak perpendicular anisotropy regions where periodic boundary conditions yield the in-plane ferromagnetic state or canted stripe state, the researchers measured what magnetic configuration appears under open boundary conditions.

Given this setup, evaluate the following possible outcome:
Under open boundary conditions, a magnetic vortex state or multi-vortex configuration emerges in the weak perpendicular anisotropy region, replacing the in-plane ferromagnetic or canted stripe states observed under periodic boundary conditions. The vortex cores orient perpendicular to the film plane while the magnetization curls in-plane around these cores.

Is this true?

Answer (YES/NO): YES